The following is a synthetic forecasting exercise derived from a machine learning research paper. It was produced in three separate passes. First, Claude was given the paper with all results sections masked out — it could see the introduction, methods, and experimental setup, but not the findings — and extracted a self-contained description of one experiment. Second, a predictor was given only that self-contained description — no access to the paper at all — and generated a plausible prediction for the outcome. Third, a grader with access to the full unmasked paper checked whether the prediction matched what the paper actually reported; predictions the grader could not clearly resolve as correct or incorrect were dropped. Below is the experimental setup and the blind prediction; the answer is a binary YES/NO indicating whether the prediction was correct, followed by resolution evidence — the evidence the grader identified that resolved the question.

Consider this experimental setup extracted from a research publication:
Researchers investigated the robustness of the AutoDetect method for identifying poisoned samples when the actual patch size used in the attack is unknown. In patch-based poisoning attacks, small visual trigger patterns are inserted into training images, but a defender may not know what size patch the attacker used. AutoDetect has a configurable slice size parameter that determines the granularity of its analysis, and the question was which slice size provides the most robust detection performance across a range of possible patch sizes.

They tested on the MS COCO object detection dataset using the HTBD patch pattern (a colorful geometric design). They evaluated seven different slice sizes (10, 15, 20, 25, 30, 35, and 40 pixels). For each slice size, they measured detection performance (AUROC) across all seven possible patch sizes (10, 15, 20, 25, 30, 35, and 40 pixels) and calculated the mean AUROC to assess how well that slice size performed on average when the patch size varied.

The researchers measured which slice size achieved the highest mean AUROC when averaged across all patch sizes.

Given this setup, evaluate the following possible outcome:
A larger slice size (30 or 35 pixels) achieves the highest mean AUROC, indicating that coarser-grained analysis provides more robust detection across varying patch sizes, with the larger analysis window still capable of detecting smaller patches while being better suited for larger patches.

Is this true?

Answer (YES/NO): NO